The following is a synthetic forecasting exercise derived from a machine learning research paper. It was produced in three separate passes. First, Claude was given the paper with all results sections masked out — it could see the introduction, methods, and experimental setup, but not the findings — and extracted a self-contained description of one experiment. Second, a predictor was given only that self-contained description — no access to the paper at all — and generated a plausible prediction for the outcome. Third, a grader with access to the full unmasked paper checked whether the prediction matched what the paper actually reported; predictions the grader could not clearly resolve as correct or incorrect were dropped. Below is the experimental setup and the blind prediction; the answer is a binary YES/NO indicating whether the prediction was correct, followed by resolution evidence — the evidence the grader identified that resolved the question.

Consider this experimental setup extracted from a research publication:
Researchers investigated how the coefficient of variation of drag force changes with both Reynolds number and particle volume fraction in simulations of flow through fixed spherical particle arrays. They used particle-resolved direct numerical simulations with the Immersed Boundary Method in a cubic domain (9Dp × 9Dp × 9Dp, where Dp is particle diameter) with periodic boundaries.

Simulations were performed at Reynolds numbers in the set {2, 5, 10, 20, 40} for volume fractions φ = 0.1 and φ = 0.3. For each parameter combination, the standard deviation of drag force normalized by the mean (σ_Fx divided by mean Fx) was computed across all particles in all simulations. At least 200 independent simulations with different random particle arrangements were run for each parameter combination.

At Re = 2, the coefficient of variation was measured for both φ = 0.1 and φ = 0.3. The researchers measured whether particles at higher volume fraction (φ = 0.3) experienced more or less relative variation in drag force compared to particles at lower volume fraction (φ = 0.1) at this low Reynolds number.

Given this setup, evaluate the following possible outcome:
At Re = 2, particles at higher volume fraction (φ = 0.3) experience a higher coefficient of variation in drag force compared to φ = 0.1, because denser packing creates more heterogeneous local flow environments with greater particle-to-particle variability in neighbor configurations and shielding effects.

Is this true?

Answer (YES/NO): YES